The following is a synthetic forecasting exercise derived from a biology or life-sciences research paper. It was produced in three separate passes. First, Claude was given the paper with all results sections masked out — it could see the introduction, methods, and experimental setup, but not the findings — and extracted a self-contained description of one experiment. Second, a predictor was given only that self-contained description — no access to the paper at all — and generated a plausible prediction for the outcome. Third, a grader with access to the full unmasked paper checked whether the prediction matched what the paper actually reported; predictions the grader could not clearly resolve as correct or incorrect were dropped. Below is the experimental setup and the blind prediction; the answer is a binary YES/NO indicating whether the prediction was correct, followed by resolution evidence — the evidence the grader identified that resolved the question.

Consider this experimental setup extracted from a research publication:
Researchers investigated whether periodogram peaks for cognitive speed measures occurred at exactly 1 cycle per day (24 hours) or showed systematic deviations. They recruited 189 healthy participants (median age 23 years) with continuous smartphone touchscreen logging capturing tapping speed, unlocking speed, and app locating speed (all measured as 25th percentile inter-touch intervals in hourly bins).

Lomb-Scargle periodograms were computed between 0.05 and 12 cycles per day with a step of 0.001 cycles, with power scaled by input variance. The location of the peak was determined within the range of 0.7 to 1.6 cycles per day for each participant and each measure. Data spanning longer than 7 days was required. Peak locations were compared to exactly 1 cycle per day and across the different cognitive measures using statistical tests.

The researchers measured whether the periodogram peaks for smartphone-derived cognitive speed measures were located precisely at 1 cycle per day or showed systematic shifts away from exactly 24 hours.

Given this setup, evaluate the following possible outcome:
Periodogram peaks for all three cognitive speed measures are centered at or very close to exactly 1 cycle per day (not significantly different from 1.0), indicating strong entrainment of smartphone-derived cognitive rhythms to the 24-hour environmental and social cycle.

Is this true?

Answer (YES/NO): NO